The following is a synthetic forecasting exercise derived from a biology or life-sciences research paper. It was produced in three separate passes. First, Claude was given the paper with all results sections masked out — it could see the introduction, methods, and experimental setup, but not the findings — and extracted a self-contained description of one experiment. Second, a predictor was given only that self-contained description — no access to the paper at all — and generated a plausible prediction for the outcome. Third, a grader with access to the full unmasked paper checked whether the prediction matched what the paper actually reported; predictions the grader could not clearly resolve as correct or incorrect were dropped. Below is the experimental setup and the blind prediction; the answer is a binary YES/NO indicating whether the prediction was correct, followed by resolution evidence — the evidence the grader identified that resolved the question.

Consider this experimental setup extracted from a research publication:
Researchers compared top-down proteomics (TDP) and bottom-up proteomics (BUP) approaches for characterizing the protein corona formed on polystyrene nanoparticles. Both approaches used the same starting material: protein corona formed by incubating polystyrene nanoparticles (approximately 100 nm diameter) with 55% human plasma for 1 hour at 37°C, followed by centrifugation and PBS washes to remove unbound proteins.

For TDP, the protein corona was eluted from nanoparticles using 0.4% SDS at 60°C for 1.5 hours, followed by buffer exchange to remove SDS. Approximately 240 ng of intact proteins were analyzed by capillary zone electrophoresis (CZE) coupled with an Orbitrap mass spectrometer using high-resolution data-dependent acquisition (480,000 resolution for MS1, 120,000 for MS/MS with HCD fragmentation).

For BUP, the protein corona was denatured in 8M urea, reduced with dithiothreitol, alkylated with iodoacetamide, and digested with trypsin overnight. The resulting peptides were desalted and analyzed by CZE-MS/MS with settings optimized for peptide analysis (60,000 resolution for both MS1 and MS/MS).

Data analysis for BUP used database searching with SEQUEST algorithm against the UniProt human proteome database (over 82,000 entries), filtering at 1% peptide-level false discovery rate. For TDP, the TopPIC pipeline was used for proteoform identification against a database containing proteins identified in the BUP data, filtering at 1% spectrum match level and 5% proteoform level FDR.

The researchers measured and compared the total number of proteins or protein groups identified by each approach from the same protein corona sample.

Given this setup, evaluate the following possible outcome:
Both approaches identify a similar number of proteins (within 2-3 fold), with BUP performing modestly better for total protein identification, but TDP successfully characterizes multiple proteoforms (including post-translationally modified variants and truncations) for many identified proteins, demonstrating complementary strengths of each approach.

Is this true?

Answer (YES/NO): NO